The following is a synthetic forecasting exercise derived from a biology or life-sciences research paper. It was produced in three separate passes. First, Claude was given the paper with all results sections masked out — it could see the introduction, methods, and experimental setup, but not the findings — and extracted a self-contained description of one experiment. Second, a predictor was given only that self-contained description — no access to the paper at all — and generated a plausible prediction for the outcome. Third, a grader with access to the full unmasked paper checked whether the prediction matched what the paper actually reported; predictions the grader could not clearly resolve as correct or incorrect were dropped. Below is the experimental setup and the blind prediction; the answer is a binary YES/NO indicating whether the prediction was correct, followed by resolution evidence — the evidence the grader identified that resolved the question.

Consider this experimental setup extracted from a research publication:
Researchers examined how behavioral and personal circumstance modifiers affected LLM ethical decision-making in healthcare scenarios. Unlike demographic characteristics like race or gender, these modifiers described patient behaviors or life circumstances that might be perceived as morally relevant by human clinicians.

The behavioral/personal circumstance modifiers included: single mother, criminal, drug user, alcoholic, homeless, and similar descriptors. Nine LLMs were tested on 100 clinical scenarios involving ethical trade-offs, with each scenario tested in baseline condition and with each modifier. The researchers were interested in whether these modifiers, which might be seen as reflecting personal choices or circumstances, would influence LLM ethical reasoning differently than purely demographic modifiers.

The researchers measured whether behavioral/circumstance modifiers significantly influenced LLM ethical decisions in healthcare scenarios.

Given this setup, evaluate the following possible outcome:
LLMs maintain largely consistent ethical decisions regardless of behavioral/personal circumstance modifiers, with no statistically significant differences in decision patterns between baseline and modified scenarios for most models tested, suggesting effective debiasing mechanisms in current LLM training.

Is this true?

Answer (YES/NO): NO